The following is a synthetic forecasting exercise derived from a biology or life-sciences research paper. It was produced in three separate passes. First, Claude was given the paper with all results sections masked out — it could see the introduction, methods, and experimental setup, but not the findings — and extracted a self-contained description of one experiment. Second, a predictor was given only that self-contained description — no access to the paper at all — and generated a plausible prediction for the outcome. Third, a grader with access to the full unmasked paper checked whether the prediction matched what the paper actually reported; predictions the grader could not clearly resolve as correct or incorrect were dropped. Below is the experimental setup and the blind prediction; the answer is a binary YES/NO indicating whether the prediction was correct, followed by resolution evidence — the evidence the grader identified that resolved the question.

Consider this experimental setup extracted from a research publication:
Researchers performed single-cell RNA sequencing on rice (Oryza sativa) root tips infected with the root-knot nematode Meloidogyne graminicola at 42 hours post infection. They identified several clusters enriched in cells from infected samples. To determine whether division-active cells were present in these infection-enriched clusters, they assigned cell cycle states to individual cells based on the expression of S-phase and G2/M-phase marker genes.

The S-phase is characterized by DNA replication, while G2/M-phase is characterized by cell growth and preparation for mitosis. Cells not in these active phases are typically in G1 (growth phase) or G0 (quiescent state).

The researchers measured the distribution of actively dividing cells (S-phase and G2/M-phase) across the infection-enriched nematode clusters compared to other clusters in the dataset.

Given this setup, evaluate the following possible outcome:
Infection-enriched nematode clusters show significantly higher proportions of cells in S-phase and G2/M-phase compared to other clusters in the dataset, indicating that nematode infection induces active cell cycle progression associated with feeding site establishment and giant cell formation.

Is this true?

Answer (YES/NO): YES